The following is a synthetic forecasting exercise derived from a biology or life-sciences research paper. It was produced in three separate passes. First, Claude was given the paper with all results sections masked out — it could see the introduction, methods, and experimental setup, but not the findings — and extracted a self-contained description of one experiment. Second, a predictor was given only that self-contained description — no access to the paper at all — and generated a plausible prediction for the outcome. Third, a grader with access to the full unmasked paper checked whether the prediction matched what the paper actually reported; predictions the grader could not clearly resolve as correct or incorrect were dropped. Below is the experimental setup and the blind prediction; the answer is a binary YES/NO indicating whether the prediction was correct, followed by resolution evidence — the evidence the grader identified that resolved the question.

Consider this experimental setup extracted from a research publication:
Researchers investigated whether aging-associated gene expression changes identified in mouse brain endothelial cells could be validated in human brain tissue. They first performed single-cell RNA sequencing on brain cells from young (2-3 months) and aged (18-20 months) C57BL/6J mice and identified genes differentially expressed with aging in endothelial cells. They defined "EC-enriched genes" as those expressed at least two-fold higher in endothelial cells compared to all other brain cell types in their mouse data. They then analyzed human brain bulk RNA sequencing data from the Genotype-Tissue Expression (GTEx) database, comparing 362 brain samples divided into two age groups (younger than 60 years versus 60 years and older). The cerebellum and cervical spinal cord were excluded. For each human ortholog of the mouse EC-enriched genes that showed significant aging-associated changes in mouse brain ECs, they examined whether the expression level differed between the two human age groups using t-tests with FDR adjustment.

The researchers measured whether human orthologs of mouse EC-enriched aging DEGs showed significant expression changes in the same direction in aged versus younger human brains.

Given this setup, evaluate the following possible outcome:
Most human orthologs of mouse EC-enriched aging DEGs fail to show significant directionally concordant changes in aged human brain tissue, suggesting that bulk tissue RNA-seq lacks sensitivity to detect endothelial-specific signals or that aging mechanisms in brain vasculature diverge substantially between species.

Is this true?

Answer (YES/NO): NO